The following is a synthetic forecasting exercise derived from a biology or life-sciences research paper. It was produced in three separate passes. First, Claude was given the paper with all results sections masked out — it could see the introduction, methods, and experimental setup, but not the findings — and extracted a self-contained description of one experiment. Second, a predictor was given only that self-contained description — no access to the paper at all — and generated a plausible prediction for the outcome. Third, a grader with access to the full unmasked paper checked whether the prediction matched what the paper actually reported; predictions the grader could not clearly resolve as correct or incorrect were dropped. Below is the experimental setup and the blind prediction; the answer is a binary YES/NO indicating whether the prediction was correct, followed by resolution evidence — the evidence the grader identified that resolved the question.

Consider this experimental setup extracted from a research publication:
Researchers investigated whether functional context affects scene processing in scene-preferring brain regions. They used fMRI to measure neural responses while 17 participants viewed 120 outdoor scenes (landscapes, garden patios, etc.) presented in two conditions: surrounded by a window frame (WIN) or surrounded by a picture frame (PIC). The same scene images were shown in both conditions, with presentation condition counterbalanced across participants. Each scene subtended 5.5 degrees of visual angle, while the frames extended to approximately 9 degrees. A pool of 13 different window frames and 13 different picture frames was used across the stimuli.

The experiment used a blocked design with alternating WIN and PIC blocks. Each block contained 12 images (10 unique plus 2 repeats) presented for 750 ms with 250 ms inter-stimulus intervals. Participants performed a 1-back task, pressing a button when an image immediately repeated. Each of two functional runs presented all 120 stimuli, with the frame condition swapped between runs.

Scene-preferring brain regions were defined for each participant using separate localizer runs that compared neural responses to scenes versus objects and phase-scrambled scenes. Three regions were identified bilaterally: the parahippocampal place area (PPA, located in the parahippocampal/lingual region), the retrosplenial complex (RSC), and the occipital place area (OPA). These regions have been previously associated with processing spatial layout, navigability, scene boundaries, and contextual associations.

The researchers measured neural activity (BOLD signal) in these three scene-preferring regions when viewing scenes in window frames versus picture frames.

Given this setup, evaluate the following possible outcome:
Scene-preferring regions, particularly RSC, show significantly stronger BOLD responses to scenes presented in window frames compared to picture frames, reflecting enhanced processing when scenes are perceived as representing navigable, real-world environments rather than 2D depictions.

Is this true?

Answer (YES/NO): NO